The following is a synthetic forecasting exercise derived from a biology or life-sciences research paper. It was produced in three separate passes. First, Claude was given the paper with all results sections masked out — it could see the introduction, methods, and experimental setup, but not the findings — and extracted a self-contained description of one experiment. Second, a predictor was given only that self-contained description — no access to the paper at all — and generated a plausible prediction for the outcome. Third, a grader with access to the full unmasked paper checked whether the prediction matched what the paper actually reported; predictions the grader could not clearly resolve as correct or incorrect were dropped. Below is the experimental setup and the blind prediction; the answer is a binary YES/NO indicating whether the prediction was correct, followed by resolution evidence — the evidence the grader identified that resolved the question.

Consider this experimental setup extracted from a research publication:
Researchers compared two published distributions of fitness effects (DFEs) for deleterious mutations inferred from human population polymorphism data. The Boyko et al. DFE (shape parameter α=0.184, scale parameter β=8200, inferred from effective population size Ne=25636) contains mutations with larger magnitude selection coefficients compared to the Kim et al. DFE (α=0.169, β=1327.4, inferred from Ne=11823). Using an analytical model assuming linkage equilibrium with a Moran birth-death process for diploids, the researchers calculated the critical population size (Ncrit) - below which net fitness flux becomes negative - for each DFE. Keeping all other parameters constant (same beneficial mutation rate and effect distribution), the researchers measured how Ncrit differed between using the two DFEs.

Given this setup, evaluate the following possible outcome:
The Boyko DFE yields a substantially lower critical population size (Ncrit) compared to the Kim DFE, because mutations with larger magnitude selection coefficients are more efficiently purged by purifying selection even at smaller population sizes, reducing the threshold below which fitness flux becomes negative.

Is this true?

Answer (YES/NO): YES